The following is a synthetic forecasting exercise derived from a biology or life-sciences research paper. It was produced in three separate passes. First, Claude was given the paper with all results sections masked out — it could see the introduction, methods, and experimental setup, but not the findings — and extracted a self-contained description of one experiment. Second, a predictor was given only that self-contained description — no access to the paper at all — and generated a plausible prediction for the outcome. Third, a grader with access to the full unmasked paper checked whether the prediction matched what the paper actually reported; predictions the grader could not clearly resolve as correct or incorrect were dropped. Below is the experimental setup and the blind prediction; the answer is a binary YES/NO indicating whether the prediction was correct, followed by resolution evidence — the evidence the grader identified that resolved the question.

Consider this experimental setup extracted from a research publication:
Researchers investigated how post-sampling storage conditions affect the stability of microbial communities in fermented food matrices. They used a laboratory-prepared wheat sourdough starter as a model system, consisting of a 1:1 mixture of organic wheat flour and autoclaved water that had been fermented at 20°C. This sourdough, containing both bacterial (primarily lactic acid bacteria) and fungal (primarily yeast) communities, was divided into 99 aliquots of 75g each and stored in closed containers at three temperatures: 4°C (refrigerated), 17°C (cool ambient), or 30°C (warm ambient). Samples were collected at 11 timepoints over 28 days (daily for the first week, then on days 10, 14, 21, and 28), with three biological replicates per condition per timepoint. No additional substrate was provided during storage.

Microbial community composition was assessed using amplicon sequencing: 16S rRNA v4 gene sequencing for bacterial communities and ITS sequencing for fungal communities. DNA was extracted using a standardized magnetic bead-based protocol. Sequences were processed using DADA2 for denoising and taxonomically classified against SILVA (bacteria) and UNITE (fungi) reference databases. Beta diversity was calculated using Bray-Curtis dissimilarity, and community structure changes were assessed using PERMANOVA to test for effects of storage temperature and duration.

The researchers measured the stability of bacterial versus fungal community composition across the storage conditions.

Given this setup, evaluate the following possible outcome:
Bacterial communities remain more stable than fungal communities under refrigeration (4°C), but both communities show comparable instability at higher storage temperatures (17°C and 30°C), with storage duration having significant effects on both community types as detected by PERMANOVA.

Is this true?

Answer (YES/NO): NO